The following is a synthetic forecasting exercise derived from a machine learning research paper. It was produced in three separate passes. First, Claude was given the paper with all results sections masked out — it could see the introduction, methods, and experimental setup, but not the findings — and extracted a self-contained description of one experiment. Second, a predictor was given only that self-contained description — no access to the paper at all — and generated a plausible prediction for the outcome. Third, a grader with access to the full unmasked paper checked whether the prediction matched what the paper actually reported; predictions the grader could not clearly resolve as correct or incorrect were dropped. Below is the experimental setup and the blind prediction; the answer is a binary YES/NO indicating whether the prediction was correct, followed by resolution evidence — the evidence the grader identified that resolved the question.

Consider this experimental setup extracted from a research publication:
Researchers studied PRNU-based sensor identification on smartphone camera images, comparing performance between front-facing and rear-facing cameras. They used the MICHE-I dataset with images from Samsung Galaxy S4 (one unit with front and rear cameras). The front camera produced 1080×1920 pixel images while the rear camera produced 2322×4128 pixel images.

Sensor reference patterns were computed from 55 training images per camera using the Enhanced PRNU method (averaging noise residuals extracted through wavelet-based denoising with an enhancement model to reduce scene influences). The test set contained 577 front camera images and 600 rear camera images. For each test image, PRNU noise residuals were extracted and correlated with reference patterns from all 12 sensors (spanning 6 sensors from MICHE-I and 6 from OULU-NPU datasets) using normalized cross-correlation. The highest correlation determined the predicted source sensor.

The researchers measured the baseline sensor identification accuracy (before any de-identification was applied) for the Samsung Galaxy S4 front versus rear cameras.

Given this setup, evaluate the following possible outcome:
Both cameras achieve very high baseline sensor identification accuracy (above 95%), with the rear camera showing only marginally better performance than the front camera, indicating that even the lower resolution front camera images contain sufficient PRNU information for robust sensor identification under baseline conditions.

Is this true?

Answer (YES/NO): NO